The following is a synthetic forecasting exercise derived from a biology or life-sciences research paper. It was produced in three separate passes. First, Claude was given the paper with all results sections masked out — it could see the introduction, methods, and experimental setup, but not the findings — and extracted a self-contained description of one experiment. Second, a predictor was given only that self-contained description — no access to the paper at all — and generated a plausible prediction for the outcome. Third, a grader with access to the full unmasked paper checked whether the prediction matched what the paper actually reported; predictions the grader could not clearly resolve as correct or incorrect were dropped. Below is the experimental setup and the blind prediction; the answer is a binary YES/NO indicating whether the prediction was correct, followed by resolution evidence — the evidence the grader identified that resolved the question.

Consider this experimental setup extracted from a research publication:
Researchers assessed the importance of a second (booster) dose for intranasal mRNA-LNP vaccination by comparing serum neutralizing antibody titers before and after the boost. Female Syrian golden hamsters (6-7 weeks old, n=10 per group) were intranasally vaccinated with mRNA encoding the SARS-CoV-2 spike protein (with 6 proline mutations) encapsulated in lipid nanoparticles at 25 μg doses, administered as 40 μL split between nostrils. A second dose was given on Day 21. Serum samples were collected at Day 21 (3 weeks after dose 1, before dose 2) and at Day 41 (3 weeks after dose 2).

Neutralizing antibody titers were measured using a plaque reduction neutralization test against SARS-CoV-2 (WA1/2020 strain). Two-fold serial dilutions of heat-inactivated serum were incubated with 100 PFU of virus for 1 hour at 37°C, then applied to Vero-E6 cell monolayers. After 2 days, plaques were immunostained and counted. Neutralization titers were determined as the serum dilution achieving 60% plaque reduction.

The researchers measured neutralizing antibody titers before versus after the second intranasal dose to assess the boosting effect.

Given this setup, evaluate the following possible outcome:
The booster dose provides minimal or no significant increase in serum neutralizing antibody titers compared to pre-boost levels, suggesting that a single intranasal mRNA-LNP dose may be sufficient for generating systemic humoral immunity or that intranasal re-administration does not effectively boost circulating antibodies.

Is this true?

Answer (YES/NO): NO